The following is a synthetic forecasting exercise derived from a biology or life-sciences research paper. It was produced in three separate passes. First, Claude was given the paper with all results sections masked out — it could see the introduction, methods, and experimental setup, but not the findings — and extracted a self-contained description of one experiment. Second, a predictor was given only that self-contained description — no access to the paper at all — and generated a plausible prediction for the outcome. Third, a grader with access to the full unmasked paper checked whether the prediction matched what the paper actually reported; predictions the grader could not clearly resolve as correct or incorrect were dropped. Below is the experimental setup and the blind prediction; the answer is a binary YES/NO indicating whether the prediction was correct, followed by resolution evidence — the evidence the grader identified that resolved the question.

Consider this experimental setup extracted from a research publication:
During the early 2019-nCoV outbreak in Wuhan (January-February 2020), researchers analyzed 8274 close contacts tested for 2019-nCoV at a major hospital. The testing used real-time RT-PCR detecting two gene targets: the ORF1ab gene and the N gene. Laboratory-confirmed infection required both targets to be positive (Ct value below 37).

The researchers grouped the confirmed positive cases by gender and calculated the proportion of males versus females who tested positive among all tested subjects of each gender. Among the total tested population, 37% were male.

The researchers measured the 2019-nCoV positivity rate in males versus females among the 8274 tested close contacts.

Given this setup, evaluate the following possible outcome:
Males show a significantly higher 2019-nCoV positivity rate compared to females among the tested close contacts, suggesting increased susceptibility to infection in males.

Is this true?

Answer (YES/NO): NO